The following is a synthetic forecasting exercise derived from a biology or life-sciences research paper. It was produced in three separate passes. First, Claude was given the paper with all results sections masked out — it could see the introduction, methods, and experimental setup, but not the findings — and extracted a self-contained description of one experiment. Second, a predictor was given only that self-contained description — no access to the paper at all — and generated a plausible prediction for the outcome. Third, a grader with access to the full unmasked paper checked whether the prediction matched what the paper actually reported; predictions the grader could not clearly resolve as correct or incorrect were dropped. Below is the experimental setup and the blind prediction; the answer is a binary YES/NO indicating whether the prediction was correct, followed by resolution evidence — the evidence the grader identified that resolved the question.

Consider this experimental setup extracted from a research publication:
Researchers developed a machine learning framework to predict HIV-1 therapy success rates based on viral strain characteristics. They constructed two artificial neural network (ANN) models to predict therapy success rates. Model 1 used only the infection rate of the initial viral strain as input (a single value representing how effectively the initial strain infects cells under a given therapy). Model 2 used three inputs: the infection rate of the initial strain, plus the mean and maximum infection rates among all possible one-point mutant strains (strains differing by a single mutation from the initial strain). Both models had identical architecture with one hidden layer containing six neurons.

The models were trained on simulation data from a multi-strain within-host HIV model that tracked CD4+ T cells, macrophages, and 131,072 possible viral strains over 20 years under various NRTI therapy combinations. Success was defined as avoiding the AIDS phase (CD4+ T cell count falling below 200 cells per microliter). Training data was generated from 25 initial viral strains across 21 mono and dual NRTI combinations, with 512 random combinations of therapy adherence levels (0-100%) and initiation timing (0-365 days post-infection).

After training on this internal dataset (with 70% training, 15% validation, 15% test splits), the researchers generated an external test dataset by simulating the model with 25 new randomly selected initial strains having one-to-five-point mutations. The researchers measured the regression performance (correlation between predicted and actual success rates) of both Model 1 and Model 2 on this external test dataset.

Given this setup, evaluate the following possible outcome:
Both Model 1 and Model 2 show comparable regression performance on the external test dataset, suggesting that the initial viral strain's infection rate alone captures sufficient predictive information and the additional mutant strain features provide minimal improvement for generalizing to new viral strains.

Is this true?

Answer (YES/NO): NO